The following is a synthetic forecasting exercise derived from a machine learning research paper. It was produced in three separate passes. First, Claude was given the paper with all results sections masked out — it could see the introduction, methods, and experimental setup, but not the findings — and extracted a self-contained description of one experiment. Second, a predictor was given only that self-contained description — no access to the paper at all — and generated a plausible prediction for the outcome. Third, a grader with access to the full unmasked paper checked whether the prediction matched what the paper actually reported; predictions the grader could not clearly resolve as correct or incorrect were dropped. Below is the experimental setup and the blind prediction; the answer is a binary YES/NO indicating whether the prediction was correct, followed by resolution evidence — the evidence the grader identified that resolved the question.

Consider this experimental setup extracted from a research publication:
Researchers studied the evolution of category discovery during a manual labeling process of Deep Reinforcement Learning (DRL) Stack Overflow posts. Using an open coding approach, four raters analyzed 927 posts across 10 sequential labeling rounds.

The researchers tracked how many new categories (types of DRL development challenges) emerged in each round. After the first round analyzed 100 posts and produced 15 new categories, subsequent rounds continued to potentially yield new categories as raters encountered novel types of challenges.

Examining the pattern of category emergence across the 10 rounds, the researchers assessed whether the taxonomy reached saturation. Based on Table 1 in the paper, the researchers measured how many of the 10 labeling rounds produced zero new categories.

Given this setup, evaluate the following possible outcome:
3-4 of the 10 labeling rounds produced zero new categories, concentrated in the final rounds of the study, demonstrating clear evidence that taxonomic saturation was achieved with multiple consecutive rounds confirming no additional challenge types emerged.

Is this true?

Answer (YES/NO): NO